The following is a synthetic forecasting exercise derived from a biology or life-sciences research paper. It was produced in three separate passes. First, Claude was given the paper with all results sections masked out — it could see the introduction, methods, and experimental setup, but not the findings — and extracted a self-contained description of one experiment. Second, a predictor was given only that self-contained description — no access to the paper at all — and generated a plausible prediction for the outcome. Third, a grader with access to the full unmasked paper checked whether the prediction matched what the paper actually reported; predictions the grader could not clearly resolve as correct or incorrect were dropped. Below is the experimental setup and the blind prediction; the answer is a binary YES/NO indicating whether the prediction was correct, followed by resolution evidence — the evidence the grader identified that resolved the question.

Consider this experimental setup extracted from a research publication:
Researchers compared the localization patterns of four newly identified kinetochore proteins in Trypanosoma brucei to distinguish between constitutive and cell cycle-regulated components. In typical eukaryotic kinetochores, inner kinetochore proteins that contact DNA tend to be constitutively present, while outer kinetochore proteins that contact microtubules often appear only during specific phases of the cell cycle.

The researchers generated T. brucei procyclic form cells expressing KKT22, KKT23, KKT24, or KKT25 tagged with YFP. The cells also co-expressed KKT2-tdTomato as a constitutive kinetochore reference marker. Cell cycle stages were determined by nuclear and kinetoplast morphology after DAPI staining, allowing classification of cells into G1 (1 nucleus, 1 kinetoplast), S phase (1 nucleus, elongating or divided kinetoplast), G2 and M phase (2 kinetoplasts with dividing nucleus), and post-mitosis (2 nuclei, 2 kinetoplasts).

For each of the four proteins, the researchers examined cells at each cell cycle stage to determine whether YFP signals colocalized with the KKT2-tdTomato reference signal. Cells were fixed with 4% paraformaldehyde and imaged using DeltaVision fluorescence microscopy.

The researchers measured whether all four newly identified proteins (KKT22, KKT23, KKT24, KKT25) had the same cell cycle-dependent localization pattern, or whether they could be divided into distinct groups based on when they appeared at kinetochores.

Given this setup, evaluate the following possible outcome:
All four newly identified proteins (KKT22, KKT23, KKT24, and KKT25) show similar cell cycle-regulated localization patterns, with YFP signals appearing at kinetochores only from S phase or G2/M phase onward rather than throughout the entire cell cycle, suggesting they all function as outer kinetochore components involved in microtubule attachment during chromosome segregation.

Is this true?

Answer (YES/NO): NO